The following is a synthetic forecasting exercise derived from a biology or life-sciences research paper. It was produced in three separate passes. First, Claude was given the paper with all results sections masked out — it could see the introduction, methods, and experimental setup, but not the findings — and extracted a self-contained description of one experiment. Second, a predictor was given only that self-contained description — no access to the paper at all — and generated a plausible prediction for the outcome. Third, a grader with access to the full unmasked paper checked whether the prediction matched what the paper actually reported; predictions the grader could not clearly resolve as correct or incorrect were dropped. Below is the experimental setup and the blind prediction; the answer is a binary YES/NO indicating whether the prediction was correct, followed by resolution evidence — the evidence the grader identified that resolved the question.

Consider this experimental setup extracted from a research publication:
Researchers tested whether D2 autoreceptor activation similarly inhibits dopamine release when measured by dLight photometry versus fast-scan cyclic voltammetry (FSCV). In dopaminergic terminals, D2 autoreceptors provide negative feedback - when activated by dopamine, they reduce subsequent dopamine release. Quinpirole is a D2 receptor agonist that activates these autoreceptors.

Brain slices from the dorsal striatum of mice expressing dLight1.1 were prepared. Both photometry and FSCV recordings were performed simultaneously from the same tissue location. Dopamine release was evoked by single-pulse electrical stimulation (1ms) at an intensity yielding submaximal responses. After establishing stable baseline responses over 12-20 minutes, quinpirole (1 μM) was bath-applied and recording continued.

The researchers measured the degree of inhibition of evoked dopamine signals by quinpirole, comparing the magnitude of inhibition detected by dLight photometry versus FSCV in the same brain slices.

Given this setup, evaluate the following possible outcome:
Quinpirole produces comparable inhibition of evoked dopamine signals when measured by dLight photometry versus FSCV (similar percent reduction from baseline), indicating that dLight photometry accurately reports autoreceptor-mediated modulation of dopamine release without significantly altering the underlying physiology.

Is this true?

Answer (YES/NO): YES